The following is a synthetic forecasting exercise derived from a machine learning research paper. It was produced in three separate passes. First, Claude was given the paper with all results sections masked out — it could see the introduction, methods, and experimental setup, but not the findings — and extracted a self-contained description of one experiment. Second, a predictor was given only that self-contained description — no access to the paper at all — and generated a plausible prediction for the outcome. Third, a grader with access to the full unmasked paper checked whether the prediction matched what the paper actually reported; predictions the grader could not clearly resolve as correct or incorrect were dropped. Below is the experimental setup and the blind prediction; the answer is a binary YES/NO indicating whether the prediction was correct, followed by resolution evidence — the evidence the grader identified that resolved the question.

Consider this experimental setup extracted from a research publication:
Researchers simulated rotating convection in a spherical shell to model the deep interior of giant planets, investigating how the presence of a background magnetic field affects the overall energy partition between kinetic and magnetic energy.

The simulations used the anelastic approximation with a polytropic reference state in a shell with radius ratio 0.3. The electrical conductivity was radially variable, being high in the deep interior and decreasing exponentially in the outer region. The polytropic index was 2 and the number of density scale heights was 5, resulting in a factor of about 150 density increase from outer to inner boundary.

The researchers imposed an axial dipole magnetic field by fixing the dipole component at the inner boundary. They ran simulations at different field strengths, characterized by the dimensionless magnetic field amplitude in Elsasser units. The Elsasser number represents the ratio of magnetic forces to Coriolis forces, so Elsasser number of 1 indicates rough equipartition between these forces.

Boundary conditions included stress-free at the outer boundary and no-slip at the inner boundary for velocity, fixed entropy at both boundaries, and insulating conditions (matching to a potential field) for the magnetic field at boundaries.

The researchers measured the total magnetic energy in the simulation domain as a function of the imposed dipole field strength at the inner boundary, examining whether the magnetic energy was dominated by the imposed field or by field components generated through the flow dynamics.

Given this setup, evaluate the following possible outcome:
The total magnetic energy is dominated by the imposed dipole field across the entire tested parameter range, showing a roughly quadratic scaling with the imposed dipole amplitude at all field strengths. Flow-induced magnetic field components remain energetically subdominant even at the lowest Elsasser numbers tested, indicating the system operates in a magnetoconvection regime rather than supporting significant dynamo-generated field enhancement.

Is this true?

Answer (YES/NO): NO